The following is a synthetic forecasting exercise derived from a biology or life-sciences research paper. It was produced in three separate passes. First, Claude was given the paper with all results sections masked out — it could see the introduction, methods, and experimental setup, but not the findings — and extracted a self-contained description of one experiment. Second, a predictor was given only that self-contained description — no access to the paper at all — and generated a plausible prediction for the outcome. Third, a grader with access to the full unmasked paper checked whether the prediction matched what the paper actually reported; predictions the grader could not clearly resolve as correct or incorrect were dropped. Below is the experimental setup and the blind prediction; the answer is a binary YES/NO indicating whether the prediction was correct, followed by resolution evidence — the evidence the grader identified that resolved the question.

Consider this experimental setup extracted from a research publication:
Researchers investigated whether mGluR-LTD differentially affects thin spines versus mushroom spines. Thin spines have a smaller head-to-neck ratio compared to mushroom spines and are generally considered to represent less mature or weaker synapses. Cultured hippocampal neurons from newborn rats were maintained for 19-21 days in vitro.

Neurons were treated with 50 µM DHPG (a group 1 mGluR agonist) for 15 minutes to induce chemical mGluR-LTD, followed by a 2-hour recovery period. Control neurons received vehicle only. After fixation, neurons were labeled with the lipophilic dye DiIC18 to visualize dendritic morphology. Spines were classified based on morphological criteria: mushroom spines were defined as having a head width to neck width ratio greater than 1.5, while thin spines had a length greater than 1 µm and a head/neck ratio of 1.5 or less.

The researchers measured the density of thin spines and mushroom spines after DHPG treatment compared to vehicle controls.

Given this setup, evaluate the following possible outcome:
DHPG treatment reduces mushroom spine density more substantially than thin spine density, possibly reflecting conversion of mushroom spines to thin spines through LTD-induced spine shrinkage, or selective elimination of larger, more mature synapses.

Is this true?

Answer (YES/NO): YES